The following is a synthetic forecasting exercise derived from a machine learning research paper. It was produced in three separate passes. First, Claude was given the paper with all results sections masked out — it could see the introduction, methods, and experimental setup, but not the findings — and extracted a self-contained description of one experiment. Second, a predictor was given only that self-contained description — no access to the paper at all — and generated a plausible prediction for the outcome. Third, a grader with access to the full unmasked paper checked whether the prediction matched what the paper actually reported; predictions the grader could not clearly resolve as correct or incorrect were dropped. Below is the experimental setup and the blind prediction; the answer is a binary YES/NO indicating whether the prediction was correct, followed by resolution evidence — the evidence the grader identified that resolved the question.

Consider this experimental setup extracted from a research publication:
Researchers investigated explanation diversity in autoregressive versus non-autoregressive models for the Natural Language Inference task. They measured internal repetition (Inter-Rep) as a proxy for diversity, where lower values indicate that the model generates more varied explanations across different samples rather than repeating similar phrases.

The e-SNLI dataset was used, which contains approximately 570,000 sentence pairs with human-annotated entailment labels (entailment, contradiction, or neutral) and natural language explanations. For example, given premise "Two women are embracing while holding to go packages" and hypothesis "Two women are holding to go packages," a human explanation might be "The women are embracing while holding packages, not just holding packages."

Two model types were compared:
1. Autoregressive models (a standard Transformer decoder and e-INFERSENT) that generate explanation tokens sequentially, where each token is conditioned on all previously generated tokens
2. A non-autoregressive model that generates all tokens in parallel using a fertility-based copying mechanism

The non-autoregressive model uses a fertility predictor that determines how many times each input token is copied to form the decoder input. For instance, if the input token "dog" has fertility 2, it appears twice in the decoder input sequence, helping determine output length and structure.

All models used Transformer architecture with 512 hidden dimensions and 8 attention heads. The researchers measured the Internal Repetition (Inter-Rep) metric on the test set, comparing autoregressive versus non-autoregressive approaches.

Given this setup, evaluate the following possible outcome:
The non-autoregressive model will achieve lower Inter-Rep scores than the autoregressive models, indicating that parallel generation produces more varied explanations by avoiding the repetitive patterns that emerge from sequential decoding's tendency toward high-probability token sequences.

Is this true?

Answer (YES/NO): YES